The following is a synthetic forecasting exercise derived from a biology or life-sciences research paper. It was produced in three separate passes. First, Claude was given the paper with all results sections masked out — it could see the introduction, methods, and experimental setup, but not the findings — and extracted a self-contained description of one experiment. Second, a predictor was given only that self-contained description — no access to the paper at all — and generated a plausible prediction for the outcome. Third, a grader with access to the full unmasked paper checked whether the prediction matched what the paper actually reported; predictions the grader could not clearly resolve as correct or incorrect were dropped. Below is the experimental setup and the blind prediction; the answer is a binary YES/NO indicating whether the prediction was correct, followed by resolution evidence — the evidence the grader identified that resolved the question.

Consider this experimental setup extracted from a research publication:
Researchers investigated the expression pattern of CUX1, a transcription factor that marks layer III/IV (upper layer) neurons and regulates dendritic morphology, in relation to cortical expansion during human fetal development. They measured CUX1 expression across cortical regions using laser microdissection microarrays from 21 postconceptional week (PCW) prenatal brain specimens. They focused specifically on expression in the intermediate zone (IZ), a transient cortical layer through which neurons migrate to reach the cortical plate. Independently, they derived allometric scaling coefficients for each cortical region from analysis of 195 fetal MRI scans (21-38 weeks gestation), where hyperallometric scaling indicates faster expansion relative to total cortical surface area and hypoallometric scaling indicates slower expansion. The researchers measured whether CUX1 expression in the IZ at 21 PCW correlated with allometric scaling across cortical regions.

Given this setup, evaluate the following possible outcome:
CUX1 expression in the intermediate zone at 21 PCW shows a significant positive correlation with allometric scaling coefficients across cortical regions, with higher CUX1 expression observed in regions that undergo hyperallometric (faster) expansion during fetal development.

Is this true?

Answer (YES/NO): YES